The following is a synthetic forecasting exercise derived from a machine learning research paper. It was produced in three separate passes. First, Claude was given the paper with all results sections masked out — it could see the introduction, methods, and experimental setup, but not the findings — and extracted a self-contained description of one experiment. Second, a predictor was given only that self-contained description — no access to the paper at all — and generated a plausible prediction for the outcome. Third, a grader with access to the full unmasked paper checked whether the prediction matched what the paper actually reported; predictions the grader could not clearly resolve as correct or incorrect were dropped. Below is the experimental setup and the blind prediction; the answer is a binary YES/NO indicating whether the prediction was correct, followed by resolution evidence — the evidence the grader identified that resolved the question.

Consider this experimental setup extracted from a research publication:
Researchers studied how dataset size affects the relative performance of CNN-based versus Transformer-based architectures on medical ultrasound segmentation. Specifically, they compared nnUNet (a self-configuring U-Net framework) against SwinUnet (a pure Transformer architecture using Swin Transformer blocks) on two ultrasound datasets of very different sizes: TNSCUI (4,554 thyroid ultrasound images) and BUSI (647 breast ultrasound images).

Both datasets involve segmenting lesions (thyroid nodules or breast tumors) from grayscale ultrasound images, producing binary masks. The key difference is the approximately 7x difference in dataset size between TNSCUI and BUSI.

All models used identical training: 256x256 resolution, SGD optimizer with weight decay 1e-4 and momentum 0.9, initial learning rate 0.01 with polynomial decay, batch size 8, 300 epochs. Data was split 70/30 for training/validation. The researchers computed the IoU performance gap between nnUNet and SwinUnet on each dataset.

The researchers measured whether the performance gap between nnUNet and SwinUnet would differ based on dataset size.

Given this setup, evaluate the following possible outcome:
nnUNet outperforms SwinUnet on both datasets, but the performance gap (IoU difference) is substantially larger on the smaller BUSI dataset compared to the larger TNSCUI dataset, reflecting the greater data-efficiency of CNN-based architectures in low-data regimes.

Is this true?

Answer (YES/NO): YES